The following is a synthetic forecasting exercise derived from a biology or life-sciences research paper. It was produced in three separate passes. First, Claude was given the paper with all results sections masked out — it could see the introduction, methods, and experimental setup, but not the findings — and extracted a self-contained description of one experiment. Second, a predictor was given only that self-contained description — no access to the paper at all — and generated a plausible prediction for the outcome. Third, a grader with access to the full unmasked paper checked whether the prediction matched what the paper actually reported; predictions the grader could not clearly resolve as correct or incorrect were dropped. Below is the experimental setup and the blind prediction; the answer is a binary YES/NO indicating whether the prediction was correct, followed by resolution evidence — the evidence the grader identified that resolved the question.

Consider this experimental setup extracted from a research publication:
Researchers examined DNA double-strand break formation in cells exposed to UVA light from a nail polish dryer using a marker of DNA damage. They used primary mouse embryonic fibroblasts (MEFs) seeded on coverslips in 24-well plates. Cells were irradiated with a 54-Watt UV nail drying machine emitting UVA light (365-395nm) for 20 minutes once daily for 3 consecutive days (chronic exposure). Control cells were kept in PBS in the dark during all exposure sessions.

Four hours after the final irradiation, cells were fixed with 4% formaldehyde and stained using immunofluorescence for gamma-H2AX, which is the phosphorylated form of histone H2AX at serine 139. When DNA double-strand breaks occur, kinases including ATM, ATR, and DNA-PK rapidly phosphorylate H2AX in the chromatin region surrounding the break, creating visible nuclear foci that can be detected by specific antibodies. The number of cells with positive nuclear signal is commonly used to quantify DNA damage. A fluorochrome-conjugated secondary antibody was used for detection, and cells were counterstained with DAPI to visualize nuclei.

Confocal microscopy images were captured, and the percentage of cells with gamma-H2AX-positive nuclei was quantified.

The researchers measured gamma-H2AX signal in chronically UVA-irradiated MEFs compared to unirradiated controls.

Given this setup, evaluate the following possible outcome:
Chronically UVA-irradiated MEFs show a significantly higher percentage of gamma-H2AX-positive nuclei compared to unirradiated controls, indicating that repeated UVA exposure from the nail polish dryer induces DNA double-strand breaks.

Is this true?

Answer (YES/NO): YES